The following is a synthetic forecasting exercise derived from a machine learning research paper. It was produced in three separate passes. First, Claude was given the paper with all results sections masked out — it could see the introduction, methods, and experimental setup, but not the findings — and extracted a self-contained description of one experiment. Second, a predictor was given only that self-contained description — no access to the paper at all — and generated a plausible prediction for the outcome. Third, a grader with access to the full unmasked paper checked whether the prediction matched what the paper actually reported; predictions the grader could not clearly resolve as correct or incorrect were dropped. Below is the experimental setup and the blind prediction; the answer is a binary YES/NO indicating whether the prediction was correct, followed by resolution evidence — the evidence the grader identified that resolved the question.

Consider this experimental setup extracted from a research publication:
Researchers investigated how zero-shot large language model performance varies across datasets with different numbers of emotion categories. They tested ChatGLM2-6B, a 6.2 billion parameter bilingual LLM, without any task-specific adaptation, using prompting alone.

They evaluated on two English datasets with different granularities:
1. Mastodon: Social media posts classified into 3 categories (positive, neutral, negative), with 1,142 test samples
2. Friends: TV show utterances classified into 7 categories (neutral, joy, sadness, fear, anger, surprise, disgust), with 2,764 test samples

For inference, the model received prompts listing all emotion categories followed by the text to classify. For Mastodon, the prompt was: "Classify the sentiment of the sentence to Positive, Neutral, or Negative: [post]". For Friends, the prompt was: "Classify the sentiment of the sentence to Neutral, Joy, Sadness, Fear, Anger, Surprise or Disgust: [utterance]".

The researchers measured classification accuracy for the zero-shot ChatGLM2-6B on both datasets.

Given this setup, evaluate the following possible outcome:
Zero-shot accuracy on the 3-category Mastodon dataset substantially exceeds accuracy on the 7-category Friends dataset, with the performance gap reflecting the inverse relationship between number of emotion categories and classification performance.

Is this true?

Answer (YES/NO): NO